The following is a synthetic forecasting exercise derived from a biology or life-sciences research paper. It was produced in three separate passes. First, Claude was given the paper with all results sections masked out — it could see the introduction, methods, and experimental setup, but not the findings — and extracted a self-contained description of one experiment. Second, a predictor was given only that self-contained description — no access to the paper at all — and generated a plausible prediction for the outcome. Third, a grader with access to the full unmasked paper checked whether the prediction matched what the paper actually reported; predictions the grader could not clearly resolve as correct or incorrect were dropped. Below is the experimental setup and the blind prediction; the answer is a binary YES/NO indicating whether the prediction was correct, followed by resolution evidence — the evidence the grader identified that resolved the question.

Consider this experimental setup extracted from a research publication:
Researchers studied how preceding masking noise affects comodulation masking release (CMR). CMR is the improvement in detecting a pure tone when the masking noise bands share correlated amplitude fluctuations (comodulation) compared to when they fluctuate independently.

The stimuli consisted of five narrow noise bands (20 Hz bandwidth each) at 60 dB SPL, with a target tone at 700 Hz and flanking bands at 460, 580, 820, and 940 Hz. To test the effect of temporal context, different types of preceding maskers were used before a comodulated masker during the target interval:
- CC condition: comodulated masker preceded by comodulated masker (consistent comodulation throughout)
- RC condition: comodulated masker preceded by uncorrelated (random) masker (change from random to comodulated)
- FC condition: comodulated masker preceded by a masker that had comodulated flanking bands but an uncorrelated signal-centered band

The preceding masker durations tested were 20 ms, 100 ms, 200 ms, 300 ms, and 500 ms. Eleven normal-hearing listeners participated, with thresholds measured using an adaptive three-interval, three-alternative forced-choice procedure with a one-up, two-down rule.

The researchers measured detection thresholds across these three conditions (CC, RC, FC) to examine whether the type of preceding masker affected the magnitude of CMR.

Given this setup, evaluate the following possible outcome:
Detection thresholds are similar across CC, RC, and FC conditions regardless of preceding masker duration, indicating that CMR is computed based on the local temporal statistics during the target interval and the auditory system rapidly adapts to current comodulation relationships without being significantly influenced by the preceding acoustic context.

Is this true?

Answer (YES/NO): NO